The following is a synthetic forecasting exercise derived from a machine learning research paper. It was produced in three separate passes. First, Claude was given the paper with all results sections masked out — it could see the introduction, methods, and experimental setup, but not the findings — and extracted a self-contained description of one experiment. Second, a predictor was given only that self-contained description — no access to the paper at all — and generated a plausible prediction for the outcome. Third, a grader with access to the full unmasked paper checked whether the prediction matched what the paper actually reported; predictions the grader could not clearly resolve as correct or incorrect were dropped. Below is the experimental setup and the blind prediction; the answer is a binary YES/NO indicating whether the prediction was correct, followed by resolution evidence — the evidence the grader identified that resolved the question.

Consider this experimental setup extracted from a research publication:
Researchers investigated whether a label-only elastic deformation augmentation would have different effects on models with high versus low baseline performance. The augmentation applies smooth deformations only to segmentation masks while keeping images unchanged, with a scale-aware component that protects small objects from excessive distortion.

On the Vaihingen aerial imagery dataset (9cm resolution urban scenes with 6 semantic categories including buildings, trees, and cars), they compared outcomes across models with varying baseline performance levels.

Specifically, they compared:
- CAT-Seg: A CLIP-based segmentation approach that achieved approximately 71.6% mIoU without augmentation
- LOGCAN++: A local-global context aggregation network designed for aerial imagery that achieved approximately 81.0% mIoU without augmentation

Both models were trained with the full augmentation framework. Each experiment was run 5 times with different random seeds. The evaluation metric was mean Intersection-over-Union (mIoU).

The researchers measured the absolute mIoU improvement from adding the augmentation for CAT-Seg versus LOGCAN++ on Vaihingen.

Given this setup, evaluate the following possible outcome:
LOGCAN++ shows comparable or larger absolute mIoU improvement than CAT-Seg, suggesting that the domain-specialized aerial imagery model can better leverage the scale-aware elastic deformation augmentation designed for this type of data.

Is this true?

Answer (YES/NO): YES